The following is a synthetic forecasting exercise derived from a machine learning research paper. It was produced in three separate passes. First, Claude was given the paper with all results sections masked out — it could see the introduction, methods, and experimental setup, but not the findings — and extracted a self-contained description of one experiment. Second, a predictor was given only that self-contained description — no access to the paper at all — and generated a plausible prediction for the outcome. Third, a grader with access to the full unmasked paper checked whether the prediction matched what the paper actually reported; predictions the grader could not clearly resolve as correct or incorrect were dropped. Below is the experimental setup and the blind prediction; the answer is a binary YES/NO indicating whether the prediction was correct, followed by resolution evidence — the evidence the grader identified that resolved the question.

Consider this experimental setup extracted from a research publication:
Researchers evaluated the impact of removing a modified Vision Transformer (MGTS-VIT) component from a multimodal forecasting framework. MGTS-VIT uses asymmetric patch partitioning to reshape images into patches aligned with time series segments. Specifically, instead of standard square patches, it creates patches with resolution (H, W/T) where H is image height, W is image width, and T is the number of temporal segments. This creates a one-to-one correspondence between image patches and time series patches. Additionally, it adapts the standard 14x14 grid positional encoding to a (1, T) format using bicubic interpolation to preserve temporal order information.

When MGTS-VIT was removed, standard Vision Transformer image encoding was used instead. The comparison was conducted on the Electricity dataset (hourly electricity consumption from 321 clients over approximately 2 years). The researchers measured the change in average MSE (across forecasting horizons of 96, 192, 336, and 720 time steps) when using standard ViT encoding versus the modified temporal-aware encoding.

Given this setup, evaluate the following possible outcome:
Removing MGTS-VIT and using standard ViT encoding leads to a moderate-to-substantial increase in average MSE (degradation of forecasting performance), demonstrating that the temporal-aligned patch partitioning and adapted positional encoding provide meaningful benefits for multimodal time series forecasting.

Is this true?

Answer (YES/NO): YES